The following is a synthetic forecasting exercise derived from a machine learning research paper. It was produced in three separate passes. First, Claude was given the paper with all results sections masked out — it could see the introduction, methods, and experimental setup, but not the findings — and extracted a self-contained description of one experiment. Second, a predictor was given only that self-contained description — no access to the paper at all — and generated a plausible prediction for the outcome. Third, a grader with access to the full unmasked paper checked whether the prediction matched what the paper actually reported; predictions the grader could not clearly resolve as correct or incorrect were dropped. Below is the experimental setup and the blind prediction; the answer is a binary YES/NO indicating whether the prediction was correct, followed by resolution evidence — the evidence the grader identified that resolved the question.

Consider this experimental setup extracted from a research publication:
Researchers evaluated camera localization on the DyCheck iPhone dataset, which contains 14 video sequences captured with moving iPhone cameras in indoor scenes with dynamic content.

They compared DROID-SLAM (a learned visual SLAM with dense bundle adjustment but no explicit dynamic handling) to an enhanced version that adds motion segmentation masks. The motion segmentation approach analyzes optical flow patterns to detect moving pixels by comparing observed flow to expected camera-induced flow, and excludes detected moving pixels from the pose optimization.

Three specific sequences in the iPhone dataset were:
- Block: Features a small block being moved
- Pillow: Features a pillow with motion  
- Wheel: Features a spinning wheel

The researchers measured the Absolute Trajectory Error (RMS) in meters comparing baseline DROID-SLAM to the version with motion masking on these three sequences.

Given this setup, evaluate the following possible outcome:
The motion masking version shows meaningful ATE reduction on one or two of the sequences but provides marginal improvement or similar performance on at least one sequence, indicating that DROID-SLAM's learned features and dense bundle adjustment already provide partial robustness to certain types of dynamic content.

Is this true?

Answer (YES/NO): NO